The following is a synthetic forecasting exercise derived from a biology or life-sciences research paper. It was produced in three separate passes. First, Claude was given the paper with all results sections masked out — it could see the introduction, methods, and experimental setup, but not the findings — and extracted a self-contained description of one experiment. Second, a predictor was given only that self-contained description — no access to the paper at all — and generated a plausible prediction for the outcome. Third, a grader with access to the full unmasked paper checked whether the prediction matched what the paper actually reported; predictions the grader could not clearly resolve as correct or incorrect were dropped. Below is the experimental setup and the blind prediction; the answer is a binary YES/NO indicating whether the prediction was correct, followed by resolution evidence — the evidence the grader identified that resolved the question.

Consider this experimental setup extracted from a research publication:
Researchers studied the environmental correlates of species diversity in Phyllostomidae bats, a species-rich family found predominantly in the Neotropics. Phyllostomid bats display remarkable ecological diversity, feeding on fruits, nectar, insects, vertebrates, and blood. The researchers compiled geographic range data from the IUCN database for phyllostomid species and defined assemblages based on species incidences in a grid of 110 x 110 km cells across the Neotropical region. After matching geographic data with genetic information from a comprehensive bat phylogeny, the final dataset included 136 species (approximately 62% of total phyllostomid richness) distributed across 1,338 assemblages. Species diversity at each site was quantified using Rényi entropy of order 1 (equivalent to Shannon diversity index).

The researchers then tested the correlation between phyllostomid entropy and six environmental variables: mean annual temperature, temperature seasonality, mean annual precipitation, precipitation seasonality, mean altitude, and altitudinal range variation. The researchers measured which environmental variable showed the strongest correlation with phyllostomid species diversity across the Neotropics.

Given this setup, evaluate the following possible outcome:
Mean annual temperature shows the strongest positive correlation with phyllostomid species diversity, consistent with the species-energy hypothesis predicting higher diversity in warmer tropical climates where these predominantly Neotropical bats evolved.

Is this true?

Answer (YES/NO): NO